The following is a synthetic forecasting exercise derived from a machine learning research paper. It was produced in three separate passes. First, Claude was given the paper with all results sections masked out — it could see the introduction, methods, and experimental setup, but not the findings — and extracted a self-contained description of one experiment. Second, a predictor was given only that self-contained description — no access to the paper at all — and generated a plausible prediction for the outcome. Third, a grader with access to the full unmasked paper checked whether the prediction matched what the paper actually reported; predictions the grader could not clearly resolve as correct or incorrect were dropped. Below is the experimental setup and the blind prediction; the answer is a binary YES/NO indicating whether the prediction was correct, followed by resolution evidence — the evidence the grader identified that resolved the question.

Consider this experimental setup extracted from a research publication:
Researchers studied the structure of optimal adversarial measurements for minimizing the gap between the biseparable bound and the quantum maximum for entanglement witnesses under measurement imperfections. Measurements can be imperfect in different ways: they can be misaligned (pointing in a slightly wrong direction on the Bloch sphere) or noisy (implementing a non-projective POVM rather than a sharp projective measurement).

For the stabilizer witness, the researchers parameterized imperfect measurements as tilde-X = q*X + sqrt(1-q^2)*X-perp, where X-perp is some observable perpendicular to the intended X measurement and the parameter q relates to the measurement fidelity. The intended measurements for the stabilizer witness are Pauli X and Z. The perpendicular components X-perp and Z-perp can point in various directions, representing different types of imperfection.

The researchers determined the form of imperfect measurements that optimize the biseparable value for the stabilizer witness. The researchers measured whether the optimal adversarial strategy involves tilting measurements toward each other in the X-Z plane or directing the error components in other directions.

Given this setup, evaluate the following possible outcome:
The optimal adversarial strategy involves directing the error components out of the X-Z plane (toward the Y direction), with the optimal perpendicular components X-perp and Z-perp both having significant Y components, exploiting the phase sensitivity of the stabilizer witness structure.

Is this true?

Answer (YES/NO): NO